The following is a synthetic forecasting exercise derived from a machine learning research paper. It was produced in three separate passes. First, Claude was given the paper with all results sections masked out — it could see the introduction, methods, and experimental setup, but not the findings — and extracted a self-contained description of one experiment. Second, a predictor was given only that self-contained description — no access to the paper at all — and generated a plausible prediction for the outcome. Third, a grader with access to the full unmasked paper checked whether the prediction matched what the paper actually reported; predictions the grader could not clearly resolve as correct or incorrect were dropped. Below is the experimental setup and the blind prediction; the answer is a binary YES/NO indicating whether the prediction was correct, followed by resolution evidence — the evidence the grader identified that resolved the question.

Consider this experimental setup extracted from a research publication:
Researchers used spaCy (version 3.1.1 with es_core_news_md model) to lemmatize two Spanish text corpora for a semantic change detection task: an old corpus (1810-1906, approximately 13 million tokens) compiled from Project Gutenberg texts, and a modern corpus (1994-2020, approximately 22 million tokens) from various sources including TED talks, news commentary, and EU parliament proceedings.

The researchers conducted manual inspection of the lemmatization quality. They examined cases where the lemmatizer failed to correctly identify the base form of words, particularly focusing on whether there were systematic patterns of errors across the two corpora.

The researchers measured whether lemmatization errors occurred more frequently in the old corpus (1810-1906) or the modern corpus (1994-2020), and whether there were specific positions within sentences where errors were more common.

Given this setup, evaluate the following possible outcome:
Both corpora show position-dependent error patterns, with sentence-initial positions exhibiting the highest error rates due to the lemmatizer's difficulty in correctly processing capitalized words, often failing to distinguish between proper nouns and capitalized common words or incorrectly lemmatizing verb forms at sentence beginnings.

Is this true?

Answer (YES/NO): NO